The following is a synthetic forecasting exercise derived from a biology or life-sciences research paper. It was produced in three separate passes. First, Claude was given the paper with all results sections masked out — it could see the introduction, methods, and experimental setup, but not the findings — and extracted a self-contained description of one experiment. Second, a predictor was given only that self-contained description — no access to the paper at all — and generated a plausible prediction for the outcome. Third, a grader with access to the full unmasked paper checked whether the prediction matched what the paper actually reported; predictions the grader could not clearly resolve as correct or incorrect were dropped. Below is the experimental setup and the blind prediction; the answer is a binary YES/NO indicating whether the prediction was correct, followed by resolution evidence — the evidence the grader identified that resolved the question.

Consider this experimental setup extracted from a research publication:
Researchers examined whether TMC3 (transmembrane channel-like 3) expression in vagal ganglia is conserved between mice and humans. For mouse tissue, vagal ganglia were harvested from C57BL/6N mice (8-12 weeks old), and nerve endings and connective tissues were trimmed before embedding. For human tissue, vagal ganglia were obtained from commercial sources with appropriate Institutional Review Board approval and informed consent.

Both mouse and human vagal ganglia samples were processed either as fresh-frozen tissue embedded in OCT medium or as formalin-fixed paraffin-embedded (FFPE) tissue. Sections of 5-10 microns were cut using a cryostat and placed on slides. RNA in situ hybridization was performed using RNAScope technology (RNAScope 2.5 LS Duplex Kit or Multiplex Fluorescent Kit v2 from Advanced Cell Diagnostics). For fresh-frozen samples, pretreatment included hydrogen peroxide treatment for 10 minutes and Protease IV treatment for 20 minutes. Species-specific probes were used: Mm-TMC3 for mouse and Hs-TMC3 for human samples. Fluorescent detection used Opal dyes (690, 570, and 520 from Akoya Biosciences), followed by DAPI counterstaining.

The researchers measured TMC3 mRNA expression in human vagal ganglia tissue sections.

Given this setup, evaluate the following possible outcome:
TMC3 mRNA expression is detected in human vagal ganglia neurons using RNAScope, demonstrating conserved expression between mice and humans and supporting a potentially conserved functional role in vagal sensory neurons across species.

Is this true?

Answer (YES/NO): YES